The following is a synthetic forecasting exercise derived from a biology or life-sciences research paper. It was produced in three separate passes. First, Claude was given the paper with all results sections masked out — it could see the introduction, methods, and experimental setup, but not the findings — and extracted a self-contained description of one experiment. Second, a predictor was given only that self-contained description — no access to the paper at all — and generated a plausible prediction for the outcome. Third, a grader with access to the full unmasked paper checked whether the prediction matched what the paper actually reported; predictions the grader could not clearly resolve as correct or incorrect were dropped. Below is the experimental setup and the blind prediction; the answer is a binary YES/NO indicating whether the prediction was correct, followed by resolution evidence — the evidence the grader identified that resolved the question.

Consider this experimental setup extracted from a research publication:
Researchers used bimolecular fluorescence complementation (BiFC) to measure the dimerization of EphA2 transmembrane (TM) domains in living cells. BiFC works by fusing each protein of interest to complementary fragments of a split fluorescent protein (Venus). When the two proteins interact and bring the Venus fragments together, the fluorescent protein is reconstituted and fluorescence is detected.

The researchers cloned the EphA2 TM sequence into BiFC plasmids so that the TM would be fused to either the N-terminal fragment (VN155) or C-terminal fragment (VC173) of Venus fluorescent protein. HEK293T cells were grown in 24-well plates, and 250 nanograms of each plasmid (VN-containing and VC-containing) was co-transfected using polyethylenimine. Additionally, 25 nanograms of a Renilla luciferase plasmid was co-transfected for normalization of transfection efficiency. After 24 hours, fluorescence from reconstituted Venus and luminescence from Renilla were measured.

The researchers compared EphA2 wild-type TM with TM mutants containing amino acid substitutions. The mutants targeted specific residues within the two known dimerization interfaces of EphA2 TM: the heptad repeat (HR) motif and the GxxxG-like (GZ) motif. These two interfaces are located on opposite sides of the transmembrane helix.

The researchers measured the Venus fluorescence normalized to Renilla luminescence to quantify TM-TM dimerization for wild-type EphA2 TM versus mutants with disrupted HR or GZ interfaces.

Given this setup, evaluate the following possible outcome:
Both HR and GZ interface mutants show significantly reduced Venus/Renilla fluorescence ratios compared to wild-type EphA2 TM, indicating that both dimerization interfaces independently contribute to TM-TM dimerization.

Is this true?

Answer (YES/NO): NO